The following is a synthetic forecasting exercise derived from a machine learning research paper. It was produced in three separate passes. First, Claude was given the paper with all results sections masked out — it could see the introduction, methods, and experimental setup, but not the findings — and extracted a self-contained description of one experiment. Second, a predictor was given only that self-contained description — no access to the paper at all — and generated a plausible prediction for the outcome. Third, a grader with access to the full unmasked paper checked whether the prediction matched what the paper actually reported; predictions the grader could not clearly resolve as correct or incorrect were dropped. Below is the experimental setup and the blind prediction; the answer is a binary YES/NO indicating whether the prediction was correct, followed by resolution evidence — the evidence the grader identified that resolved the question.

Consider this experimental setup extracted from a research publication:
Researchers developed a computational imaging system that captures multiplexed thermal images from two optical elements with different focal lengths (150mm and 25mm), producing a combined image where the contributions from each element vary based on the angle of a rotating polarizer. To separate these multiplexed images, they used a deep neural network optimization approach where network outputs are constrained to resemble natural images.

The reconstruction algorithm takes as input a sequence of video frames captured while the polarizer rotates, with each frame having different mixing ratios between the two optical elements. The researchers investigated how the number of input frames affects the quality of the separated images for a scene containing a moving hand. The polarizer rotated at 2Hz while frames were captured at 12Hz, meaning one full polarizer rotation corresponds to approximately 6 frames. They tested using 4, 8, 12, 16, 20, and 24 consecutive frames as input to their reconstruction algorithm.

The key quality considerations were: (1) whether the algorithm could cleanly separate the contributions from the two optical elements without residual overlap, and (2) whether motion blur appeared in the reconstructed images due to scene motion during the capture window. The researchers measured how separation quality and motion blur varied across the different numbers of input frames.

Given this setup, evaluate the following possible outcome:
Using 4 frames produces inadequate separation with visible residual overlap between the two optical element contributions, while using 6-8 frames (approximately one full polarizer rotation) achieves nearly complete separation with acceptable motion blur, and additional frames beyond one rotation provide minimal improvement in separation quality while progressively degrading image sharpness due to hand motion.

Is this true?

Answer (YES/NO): NO